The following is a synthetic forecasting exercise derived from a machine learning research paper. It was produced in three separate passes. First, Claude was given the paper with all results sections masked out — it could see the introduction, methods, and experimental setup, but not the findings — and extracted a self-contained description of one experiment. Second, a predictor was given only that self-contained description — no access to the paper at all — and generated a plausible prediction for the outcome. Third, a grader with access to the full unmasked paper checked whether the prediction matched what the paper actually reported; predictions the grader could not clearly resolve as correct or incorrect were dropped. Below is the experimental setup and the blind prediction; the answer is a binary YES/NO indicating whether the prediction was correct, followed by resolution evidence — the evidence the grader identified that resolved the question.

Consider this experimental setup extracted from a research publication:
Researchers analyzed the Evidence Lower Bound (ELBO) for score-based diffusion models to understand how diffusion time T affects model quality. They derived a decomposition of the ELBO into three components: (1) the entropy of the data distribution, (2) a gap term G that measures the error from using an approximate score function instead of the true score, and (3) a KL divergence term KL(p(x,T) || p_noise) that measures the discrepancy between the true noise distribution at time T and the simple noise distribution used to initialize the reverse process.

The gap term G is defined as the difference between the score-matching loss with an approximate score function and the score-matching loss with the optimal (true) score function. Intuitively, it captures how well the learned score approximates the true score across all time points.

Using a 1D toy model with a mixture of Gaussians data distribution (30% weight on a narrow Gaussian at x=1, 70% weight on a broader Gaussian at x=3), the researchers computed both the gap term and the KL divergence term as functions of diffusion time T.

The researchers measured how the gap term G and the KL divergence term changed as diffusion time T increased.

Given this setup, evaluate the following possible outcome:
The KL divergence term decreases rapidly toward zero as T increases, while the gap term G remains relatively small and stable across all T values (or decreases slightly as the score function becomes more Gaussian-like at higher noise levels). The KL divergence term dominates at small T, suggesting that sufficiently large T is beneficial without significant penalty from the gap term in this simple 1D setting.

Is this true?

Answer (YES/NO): NO